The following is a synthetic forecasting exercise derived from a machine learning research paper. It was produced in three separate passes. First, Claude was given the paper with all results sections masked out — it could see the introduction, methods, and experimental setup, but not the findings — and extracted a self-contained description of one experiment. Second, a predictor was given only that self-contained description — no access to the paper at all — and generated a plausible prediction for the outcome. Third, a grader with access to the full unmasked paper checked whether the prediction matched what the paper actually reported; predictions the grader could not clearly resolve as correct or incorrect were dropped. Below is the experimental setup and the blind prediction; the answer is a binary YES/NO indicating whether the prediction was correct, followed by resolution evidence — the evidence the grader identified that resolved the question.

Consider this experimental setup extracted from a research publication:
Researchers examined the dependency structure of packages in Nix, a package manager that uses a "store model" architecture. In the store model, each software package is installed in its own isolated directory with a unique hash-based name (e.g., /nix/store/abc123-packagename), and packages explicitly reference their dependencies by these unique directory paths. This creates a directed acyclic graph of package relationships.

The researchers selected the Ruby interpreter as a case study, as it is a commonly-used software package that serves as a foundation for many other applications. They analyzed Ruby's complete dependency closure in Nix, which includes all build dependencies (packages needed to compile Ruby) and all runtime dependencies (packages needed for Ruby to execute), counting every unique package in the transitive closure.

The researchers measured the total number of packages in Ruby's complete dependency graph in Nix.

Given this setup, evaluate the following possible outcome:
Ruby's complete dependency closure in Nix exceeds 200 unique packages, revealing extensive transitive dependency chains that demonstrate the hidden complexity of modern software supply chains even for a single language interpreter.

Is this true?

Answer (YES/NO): YES